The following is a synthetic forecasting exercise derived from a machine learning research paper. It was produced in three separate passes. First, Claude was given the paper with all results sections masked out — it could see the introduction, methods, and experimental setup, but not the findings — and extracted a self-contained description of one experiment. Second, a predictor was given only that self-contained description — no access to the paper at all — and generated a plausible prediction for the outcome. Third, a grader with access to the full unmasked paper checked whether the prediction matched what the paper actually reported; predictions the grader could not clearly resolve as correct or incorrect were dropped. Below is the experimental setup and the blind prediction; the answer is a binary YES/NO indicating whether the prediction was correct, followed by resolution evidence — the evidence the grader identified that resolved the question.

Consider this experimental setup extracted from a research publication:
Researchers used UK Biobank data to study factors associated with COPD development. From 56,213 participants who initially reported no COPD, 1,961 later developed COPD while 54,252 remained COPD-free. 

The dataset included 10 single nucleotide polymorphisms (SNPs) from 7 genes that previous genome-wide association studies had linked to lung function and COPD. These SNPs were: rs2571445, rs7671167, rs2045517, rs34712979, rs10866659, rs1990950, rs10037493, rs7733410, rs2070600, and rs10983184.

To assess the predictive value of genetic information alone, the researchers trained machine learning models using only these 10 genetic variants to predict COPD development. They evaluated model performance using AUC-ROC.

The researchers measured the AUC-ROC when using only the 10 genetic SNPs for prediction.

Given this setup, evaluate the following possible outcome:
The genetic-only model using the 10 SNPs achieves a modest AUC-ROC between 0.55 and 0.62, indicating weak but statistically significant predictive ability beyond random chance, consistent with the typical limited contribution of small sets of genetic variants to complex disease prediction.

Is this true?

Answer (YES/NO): NO